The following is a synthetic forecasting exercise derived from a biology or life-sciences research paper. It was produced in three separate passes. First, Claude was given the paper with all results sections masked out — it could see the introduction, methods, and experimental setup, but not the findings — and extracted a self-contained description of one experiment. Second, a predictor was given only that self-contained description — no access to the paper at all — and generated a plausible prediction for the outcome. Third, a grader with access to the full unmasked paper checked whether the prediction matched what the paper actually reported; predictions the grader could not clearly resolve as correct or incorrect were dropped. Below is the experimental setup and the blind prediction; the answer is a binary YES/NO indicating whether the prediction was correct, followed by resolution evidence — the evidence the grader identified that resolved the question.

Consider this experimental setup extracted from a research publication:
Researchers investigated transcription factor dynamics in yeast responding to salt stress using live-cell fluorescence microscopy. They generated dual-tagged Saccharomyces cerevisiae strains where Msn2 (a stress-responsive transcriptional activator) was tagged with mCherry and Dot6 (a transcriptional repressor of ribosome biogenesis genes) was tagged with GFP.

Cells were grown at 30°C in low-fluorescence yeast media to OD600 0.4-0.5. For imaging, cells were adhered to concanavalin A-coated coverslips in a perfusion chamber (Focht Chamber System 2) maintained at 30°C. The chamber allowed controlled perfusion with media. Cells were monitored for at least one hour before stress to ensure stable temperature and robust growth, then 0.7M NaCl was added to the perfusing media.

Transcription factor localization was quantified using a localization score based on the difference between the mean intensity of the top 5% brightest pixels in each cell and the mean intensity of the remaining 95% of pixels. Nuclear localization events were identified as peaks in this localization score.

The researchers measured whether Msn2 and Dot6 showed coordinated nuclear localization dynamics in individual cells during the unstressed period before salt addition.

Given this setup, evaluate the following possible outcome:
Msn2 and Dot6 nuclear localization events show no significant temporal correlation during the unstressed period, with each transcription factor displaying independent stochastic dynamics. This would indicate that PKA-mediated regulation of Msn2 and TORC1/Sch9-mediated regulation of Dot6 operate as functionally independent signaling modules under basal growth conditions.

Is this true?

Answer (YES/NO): NO